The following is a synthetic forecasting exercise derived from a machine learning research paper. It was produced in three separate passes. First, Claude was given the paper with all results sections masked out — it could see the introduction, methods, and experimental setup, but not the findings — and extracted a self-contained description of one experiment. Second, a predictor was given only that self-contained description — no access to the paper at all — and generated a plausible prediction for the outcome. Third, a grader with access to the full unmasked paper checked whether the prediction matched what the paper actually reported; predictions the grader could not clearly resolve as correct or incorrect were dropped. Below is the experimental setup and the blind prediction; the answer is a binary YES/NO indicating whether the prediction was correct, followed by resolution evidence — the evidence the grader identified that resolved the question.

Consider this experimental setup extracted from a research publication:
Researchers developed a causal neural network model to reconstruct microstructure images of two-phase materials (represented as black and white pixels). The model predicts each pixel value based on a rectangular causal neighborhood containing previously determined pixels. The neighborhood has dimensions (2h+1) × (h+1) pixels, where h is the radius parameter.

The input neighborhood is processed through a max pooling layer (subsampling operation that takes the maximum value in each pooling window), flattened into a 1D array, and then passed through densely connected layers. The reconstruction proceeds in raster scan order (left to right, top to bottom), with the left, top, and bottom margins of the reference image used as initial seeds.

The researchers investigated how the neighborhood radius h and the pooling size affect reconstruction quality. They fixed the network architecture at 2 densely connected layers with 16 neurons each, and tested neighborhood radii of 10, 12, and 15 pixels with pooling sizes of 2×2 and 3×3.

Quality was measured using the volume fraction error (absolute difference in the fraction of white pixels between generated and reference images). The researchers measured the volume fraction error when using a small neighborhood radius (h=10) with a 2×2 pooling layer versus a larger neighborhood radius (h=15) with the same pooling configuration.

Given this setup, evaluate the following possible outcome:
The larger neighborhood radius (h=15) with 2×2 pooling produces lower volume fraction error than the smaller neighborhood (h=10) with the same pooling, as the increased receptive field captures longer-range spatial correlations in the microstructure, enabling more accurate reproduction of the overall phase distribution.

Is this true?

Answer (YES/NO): YES